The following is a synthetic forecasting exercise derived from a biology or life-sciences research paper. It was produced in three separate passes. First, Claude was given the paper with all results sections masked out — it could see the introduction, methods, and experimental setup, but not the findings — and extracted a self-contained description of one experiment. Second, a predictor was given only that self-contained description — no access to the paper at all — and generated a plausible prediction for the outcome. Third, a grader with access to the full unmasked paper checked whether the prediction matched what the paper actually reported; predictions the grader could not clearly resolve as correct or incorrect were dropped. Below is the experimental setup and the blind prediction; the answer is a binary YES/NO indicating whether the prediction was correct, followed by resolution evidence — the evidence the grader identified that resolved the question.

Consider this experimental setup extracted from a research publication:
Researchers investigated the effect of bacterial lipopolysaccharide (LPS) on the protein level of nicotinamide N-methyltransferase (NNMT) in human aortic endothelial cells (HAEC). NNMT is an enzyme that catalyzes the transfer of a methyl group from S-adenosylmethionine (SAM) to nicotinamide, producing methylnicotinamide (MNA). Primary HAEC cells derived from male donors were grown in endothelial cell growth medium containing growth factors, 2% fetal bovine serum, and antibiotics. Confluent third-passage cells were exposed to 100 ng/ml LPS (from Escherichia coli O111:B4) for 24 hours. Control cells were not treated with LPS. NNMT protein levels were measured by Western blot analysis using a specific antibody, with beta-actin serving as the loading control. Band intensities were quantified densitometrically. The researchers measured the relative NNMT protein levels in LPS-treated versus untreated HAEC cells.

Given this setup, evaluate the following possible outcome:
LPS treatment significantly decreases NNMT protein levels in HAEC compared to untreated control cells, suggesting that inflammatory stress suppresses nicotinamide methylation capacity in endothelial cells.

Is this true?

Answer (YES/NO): NO